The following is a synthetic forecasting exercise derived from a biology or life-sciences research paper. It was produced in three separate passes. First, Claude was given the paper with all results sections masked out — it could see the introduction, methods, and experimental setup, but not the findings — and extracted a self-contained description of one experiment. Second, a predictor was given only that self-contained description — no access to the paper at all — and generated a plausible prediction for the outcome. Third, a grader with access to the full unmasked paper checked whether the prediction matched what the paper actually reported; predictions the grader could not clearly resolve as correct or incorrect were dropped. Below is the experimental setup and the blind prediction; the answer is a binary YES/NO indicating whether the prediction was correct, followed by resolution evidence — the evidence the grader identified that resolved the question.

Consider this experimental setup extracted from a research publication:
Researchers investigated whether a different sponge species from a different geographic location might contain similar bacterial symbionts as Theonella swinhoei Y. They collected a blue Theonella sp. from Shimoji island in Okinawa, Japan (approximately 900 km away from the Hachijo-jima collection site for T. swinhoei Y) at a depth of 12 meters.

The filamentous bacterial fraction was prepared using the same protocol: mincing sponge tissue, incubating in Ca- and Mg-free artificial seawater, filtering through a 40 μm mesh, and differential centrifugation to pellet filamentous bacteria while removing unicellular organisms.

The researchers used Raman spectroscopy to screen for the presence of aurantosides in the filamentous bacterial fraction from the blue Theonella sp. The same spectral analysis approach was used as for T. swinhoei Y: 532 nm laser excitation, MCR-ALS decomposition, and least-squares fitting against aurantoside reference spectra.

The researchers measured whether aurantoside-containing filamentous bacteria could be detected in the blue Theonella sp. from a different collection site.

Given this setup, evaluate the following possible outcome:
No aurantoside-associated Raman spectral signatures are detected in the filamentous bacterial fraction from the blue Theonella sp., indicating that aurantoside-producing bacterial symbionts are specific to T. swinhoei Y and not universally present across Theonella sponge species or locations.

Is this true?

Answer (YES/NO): NO